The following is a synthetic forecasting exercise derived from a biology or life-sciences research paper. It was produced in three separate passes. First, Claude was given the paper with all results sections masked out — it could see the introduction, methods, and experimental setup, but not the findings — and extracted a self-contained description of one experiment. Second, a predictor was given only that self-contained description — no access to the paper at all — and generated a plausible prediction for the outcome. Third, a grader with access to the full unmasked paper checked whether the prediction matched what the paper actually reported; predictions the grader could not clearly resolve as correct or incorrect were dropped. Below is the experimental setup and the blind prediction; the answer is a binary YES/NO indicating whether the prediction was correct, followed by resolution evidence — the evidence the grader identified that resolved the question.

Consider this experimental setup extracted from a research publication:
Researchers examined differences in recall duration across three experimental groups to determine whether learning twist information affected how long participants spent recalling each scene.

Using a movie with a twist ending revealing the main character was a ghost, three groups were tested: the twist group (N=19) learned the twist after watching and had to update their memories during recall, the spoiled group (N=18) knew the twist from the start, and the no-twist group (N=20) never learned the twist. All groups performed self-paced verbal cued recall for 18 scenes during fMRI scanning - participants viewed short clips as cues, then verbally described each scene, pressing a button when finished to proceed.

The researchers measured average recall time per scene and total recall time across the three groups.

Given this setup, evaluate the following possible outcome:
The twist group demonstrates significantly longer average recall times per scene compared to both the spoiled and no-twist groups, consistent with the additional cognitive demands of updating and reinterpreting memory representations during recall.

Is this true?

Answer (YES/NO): NO